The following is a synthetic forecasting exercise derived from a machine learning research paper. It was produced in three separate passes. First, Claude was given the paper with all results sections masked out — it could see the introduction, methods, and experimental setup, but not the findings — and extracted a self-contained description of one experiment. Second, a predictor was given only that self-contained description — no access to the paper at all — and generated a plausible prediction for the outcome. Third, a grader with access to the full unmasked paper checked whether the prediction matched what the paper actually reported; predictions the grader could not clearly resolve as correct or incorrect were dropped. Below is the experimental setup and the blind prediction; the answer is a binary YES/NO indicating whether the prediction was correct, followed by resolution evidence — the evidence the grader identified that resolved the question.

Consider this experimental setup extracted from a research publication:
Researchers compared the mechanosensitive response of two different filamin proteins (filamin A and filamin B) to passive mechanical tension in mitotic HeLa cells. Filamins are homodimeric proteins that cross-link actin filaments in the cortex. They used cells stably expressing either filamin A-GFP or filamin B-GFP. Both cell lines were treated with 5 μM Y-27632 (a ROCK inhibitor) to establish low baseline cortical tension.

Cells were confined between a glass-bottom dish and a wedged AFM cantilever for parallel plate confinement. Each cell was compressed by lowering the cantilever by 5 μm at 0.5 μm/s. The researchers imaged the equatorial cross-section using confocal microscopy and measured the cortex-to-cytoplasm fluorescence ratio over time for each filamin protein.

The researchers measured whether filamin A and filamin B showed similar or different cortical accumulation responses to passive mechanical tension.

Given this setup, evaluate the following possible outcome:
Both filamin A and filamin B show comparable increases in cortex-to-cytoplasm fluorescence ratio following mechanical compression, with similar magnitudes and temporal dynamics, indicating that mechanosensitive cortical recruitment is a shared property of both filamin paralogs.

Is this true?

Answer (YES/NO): YES